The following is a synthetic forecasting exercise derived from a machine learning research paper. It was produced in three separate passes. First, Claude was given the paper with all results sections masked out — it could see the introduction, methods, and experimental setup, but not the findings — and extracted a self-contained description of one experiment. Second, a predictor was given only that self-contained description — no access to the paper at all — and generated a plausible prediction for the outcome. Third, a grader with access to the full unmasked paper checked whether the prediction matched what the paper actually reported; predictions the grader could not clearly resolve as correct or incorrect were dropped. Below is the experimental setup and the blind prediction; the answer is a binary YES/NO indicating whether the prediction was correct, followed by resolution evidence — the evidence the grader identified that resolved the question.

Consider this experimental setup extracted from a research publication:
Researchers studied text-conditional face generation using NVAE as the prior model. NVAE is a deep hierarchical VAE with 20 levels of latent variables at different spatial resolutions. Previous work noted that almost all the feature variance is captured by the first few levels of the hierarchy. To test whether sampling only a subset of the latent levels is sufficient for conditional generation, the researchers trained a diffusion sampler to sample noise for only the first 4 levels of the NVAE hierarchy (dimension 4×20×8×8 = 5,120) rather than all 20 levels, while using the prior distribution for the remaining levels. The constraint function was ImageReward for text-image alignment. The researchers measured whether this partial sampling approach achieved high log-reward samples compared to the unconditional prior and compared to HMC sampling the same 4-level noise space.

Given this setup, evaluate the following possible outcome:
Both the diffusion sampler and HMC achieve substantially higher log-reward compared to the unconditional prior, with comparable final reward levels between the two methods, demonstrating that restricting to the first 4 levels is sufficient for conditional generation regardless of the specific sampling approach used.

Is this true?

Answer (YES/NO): NO